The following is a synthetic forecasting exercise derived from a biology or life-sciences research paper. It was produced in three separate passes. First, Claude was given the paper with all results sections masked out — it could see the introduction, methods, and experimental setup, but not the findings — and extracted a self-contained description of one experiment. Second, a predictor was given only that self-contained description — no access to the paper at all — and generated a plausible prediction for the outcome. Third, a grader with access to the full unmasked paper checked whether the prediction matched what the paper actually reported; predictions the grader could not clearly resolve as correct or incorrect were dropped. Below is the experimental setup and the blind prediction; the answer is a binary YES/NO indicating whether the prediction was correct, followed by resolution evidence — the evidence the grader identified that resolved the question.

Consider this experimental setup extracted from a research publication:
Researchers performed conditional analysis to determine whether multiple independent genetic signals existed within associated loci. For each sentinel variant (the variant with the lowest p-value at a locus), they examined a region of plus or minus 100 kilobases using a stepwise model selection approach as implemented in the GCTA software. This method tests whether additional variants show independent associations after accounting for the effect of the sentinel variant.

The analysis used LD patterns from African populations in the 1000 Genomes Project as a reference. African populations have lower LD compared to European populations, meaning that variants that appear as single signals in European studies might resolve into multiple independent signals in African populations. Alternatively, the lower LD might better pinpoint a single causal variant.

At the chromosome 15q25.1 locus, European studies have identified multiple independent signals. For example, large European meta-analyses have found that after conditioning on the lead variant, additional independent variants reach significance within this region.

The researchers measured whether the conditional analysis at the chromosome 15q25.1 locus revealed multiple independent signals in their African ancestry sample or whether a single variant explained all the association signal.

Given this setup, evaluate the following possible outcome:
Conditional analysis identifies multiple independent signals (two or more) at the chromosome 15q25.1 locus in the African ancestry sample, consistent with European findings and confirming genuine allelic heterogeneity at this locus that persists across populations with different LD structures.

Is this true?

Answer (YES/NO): NO